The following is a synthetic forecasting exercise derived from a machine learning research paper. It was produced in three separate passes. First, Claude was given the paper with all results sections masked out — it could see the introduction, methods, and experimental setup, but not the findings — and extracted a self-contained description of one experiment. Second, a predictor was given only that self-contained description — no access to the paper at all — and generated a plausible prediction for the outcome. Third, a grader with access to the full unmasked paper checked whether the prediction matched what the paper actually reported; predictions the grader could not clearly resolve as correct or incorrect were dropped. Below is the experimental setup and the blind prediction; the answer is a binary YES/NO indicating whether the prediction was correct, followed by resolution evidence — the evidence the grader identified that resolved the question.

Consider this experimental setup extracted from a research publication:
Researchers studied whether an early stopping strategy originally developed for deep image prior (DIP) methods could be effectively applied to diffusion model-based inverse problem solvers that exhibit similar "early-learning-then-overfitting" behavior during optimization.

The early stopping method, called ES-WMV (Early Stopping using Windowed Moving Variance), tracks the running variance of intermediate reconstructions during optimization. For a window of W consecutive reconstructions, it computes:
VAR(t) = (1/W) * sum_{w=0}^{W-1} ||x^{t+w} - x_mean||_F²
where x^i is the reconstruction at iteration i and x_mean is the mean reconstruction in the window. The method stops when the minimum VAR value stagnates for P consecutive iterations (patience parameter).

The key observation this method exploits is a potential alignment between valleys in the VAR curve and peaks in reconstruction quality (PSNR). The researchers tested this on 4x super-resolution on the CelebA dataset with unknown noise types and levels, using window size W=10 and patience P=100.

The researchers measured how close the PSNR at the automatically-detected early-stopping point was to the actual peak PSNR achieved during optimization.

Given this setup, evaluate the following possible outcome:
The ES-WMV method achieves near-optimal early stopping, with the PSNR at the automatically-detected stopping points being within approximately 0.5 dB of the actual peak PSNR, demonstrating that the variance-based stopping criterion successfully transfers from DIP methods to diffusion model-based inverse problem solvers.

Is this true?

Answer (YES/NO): YES